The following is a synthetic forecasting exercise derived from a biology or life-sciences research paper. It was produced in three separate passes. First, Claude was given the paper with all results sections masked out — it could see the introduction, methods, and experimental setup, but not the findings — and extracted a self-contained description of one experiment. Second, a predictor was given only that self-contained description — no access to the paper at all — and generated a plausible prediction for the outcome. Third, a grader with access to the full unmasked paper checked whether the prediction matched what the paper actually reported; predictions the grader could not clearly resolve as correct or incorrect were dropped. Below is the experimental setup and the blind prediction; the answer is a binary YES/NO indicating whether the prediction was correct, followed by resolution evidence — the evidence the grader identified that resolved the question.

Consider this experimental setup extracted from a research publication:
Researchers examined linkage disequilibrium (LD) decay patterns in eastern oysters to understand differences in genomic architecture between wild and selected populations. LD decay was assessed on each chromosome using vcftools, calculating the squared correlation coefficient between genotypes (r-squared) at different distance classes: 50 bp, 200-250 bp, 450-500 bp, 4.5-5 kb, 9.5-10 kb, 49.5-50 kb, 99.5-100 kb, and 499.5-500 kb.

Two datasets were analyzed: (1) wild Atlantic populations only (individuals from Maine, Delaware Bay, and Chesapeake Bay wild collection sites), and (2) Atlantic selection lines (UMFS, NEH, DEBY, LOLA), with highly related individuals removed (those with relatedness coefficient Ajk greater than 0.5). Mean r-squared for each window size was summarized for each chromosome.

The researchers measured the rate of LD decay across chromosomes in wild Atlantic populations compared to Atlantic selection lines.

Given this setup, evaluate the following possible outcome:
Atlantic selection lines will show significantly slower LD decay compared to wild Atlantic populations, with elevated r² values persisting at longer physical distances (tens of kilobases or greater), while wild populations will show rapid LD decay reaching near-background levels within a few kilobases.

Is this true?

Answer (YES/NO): NO